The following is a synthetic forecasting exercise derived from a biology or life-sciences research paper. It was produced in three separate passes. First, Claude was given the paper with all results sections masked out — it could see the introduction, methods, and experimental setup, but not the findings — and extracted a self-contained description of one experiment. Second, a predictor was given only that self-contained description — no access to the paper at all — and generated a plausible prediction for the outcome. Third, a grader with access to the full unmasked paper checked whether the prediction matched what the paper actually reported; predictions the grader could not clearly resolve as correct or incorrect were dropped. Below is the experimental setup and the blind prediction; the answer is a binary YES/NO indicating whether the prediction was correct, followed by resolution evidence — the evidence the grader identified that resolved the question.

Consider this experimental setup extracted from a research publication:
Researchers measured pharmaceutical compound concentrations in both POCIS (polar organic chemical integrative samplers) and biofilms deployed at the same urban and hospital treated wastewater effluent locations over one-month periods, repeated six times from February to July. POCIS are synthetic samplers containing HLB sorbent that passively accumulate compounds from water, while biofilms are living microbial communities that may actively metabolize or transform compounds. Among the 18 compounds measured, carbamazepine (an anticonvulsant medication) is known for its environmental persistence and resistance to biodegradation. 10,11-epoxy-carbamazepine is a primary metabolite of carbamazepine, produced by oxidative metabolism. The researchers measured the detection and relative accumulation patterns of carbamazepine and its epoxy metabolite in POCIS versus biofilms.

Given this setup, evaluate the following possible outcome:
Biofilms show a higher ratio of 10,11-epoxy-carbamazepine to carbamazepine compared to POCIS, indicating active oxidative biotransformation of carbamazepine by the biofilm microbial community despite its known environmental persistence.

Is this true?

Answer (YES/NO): NO